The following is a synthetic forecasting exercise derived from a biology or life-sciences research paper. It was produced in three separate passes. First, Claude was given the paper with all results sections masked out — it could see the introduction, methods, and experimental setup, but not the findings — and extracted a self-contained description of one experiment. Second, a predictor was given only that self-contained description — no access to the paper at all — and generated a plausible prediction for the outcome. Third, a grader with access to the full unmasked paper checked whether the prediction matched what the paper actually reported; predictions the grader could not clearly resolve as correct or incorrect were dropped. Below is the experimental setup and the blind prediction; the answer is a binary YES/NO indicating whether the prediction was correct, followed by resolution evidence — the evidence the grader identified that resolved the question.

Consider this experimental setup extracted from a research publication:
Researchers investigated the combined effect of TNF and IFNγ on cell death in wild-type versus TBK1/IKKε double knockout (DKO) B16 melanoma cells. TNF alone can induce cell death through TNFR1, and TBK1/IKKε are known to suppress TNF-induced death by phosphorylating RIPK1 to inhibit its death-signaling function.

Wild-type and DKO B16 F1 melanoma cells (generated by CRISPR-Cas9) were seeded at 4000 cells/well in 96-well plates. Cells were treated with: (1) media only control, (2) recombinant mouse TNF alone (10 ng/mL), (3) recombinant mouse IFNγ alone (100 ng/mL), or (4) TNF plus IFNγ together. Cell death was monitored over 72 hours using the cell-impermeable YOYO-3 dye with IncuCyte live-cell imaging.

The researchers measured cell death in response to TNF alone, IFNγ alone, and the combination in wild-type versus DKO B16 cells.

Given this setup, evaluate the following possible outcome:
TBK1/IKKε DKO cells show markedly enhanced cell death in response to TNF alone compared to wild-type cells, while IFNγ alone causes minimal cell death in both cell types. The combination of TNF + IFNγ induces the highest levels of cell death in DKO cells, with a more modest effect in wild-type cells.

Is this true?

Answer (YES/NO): NO